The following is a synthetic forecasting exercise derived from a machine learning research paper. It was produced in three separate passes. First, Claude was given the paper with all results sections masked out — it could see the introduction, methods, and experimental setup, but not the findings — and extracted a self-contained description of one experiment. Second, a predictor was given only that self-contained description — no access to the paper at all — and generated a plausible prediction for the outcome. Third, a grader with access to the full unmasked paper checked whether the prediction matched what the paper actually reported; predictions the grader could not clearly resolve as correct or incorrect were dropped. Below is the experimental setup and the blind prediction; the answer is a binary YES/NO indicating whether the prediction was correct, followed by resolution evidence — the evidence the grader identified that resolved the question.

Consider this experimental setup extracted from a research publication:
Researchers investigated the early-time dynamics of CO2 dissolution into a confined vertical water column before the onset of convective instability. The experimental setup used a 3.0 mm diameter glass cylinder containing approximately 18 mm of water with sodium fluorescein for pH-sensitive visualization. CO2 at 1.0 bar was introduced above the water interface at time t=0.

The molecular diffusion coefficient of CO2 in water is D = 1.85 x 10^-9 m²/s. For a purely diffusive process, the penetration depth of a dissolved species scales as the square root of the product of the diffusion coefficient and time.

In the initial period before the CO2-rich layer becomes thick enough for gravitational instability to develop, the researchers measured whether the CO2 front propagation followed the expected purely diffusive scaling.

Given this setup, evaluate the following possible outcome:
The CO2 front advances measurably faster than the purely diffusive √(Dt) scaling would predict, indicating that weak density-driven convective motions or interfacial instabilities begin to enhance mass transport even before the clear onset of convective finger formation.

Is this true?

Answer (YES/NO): NO